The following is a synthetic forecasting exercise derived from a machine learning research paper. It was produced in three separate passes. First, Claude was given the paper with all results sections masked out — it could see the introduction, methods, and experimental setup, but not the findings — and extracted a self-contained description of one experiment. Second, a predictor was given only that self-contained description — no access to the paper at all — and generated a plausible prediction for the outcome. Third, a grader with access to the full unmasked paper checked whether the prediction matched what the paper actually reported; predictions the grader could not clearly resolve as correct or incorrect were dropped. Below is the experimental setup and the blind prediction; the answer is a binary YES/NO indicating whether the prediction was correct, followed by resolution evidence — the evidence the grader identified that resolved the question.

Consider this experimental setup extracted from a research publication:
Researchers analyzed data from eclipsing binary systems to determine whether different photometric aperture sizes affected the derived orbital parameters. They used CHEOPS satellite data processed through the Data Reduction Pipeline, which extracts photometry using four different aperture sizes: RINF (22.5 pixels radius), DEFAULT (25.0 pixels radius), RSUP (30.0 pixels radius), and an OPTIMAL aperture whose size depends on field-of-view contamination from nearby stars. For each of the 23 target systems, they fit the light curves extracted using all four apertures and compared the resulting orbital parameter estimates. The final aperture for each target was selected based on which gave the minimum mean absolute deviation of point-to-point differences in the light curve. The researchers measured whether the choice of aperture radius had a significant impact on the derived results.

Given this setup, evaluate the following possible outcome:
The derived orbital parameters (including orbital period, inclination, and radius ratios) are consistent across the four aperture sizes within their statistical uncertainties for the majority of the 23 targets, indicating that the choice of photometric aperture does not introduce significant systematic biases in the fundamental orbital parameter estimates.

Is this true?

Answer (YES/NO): YES